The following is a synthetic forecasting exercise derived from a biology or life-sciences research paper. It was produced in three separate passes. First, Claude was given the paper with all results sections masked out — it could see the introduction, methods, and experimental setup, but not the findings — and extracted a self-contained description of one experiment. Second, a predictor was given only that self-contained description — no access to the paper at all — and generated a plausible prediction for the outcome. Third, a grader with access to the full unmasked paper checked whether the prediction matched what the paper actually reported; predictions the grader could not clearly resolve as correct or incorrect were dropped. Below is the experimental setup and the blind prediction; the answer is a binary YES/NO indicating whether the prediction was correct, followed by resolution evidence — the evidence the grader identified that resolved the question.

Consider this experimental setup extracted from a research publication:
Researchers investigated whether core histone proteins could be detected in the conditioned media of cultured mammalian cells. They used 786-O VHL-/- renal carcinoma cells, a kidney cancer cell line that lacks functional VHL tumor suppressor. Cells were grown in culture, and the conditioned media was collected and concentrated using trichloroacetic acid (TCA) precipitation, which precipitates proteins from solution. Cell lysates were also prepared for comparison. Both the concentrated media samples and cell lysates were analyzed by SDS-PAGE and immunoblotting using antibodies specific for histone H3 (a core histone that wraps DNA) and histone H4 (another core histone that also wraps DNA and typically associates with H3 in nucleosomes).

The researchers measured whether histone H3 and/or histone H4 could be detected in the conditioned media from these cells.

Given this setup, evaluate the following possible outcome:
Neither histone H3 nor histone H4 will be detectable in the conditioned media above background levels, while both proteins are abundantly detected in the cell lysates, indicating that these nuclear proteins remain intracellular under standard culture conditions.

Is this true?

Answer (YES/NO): NO